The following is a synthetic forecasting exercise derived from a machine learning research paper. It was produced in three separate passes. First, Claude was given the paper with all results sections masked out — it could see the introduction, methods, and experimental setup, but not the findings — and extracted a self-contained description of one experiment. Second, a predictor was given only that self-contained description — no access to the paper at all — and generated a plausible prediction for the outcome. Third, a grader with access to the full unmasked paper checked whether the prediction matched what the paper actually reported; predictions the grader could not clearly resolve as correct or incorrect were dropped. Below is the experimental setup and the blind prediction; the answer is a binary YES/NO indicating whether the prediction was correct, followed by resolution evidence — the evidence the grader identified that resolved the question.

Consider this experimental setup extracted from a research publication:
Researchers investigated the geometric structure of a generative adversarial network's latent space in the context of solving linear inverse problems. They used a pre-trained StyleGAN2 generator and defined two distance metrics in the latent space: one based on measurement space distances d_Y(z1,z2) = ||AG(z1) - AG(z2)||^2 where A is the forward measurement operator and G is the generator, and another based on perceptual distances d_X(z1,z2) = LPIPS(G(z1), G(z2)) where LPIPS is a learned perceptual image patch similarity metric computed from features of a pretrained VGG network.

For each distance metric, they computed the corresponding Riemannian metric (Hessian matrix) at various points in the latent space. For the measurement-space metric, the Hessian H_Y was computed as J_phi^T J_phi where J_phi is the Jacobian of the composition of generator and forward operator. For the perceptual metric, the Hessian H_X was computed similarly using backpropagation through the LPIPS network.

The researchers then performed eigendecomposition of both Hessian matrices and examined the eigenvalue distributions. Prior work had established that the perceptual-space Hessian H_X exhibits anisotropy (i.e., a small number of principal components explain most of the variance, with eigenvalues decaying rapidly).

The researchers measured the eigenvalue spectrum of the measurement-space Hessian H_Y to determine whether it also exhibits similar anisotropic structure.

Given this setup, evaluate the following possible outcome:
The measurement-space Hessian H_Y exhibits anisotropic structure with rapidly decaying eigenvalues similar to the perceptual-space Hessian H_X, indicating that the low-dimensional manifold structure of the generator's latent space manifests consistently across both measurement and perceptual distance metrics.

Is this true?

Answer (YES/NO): YES